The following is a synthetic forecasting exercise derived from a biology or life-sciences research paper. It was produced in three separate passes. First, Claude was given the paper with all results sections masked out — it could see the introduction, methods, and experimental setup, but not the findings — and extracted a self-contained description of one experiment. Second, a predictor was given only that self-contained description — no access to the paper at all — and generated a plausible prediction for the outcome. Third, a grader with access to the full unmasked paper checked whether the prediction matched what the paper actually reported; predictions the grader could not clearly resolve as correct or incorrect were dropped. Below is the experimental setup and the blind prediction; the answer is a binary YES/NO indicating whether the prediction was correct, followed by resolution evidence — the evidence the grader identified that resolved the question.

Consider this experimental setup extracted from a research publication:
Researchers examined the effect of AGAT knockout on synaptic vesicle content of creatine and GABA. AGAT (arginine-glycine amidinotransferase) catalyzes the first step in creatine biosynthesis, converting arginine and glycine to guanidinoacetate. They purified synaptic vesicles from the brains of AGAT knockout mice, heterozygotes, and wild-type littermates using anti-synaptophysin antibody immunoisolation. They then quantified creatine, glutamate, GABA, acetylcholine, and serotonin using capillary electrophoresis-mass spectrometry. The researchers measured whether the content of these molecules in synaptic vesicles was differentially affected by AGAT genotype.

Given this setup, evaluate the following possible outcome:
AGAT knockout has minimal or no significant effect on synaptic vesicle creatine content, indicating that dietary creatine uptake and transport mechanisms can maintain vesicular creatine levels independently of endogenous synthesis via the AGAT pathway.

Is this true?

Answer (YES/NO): NO